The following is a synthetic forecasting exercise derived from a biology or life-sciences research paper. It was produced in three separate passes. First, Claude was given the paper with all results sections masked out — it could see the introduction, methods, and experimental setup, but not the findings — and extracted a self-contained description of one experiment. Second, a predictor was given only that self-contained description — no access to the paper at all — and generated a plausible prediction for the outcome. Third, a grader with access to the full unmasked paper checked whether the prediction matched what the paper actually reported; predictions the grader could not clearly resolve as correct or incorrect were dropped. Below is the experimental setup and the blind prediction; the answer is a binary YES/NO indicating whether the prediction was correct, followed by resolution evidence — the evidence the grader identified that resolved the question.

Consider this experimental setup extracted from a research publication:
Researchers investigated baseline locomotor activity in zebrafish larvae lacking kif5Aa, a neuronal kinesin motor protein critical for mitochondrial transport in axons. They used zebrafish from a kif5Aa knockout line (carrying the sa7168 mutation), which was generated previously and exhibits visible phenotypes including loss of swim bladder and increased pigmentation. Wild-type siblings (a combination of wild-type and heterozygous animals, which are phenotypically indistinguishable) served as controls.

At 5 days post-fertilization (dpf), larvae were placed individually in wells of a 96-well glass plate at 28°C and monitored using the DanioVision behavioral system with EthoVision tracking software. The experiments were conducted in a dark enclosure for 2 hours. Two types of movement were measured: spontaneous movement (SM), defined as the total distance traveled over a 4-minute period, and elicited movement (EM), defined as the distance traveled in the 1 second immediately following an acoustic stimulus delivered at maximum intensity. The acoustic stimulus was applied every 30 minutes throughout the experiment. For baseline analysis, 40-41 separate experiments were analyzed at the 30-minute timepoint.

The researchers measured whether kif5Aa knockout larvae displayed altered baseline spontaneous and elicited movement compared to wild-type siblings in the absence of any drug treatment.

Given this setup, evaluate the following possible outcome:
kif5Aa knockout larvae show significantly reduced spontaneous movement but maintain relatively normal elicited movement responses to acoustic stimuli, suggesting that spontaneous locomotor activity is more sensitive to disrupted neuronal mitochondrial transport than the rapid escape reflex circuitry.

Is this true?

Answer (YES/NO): NO